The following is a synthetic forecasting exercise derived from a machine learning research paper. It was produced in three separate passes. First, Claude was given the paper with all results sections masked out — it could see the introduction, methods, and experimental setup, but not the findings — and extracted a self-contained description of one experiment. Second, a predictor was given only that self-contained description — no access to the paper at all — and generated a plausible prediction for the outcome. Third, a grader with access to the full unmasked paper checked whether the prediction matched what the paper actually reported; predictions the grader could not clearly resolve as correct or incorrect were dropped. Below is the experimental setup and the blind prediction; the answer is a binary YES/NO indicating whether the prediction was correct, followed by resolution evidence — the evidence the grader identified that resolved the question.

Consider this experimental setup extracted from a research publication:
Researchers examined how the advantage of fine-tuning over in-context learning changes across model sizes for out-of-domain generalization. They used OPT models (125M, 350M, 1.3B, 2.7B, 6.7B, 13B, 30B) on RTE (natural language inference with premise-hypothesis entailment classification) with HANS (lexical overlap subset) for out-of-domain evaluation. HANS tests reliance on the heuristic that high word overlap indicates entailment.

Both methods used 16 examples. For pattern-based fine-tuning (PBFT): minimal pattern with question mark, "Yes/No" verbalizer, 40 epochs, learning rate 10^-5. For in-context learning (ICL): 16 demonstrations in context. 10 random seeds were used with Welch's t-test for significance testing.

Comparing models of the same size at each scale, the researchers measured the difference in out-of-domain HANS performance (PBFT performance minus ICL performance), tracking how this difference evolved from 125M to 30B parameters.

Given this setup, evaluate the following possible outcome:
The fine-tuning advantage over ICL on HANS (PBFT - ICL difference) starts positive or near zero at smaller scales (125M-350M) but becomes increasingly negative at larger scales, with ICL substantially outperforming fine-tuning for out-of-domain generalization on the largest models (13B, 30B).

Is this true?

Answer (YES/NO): NO